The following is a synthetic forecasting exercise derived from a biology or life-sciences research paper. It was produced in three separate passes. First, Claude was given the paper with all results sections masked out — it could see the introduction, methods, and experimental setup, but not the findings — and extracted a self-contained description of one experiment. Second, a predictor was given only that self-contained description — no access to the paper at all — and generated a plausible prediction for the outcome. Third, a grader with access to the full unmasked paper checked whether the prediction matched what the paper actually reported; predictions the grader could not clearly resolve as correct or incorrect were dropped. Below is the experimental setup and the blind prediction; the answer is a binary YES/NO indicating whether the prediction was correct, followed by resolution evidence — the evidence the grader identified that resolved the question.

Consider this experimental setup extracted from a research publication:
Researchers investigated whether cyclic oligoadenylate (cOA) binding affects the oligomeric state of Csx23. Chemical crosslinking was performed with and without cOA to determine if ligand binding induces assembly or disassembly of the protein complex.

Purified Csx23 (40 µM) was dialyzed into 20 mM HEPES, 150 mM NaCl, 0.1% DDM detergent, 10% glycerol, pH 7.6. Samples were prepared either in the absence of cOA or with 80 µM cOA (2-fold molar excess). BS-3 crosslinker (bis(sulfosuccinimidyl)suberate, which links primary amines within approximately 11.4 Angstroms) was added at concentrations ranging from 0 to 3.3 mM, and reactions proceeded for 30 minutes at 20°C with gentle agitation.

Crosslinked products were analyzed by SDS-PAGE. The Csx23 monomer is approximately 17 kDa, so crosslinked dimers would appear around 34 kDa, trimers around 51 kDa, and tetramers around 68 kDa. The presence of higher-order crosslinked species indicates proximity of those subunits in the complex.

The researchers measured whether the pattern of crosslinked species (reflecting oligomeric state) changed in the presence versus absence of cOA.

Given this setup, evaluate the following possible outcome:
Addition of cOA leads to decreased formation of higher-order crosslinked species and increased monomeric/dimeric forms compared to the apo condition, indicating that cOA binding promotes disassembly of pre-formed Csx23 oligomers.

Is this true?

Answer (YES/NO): NO